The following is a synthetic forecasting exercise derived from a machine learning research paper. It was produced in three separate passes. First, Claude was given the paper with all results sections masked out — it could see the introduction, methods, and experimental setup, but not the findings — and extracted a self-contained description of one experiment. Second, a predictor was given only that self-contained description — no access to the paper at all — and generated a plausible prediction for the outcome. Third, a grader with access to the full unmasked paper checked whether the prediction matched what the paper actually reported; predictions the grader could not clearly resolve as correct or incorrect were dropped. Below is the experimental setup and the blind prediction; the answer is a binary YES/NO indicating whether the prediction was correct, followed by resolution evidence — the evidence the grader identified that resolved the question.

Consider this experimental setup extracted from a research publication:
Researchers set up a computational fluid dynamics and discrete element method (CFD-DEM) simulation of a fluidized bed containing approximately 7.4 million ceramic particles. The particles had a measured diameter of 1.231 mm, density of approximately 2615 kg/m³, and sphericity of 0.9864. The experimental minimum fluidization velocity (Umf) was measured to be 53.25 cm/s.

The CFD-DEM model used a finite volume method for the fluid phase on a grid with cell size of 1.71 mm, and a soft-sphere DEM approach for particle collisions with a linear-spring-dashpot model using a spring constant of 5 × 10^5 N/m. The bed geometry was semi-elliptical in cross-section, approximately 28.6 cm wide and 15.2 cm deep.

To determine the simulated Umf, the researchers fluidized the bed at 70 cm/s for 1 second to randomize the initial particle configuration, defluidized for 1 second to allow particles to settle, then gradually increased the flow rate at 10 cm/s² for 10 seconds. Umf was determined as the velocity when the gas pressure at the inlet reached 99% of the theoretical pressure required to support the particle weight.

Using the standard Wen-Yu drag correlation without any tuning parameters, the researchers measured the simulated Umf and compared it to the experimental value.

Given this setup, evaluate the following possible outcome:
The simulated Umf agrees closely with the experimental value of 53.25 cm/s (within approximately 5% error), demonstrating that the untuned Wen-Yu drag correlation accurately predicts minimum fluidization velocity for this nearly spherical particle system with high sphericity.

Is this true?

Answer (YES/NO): NO